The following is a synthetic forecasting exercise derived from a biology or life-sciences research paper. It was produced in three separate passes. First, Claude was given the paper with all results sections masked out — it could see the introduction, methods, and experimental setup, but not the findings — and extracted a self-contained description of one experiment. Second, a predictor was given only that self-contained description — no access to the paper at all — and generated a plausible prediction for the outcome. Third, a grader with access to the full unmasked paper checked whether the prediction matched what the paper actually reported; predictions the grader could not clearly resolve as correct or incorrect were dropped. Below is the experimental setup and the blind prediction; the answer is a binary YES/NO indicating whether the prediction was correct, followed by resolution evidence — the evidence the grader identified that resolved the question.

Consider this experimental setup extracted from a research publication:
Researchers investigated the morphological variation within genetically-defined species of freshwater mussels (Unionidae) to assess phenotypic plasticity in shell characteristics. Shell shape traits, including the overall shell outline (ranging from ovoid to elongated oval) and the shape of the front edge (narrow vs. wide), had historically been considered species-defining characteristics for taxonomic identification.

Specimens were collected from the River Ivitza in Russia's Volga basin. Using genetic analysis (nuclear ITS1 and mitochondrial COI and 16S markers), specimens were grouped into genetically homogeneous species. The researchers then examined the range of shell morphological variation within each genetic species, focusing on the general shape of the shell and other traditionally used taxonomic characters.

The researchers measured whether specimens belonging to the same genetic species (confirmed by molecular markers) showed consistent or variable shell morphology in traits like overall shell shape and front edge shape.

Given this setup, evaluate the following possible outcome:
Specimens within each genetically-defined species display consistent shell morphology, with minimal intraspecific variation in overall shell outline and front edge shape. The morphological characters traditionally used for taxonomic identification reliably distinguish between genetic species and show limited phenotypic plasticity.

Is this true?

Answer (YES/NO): NO